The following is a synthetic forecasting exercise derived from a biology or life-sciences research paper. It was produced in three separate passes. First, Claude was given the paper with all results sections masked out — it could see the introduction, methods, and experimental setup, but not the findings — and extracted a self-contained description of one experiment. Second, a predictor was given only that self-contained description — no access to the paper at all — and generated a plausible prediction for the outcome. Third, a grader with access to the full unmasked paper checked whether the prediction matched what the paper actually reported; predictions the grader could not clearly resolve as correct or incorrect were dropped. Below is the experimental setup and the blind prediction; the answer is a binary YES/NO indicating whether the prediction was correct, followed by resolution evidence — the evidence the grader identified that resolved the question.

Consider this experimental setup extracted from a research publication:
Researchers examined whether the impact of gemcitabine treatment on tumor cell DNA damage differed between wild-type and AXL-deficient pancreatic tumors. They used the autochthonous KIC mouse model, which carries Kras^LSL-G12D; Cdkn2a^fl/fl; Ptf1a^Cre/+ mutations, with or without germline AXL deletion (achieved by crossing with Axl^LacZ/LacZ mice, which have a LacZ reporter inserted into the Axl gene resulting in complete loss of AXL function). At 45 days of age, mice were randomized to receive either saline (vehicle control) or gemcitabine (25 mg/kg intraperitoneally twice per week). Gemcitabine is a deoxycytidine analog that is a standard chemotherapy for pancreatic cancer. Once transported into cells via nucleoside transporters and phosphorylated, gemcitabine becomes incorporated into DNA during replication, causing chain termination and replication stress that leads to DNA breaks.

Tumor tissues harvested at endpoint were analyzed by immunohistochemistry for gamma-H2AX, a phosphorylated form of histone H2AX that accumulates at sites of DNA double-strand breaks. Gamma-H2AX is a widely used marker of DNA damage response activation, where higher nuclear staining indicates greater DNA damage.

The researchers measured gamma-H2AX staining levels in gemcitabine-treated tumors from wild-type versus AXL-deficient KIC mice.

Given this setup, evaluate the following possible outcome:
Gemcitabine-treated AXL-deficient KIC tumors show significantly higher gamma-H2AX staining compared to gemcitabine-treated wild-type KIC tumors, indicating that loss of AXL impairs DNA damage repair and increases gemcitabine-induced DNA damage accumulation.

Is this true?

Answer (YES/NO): NO